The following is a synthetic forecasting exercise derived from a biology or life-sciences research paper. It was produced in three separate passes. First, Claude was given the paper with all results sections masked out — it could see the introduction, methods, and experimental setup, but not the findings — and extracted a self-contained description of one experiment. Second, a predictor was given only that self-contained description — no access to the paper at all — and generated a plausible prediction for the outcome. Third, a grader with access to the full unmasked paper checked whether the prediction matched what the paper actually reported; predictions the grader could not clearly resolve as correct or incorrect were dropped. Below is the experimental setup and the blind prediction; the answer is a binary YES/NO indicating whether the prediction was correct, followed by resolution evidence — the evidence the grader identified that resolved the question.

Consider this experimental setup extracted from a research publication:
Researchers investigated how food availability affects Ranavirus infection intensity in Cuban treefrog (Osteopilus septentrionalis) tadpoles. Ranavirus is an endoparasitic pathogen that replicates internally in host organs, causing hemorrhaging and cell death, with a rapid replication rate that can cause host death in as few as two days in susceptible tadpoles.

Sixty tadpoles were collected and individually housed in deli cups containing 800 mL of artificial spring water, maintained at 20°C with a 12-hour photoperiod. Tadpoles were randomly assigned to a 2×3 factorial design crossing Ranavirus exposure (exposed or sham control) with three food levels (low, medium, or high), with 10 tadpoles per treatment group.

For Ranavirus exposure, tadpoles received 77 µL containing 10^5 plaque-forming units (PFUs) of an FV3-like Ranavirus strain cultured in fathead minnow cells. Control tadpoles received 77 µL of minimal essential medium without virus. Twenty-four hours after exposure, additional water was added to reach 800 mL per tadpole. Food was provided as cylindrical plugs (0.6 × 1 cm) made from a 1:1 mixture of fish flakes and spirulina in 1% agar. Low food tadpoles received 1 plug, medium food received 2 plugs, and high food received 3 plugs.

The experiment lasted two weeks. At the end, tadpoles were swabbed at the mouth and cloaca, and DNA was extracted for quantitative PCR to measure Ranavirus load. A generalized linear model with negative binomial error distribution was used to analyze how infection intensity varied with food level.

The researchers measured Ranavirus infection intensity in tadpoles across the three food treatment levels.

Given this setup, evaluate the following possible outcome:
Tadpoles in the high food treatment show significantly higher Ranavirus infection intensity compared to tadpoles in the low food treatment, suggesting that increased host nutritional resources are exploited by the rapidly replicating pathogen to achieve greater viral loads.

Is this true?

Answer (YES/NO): YES